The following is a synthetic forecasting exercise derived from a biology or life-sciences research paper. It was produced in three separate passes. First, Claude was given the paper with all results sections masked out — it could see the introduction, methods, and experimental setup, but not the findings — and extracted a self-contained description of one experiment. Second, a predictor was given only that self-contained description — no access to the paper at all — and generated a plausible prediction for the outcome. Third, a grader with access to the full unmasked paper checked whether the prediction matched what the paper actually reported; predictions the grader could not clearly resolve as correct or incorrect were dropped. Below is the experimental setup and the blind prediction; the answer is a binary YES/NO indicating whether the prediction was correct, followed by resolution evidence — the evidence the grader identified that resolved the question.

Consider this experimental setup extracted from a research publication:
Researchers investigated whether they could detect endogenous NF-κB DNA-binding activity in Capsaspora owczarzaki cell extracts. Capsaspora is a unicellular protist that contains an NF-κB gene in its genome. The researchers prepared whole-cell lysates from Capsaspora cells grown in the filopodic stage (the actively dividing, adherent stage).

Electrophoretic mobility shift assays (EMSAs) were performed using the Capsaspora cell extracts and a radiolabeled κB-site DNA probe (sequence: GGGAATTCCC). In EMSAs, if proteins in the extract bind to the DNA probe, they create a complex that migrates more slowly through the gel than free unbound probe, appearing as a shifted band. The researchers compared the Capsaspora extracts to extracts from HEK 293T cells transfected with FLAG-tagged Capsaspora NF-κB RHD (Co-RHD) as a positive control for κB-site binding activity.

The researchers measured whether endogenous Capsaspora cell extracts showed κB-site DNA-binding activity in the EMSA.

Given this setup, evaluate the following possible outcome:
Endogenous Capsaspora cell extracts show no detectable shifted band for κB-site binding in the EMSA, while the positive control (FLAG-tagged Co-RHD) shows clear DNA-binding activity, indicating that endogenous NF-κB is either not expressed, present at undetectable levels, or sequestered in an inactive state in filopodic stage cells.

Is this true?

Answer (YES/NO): NO